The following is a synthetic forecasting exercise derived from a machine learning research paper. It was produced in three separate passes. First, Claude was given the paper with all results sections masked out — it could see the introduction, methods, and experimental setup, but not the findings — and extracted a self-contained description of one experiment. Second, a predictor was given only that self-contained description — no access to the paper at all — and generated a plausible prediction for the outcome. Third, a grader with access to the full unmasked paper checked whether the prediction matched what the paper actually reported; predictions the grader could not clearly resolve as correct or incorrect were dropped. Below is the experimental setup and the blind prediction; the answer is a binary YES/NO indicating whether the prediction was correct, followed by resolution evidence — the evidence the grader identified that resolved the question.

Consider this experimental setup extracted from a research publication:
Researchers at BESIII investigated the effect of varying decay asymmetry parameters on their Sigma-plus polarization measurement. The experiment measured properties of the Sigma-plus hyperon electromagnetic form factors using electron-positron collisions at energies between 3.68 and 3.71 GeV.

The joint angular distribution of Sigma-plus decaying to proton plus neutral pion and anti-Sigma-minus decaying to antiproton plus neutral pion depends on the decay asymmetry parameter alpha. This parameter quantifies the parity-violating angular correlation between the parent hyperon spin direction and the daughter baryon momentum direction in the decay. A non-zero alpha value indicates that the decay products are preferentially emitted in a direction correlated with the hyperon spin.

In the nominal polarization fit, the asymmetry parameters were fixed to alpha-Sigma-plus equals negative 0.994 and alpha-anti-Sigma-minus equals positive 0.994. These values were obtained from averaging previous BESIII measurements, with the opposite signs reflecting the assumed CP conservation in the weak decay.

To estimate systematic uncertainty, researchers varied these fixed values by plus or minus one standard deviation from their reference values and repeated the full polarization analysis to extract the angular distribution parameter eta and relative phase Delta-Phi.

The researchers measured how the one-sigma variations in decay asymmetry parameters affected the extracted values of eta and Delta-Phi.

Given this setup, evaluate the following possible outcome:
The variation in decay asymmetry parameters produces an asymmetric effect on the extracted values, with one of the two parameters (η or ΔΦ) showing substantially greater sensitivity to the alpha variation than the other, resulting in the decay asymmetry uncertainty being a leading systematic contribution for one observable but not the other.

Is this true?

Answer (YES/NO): NO